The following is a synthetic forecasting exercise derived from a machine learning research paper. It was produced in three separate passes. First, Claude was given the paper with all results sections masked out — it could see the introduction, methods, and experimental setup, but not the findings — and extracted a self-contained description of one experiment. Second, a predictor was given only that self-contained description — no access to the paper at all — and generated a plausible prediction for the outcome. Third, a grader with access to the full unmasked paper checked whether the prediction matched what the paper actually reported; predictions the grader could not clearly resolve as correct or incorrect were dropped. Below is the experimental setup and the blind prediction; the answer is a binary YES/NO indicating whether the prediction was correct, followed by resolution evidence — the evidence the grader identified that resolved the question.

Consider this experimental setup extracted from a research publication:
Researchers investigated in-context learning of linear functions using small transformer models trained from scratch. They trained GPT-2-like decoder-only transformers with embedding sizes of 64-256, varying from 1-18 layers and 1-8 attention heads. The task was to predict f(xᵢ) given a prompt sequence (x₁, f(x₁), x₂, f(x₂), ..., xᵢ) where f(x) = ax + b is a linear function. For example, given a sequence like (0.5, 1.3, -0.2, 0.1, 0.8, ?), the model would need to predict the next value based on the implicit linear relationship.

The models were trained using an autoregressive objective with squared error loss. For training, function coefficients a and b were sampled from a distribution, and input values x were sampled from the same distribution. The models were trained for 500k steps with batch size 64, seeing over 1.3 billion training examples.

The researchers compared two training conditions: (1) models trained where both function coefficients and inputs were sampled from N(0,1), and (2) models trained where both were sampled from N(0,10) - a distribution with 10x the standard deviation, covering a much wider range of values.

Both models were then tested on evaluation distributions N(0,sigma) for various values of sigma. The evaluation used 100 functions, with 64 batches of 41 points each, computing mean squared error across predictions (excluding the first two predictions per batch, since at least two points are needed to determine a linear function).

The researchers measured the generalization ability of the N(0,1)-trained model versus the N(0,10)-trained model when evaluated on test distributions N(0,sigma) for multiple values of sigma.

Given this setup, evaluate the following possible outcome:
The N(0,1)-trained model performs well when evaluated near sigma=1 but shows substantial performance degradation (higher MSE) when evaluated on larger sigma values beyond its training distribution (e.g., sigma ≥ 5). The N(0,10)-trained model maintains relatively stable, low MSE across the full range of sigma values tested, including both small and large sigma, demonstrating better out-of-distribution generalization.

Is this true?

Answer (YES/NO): NO